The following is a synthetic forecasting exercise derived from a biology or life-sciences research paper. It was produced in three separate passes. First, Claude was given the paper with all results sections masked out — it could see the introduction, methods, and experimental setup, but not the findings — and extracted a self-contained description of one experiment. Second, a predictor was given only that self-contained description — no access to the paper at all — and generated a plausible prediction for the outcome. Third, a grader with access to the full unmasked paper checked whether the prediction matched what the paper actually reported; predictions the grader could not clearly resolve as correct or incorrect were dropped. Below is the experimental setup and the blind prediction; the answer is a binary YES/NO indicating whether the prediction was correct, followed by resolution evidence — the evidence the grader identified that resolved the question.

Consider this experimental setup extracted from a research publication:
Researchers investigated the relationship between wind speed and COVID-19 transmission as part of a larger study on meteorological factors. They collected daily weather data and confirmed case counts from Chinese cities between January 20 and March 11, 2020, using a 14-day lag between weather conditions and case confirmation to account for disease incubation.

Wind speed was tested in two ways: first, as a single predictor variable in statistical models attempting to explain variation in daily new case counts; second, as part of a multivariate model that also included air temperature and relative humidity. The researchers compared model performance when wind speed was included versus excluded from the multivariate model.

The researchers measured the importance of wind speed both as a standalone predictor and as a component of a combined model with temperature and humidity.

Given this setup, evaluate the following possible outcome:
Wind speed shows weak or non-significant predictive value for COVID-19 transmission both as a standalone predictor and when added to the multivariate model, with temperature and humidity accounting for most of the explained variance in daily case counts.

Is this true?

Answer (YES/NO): NO